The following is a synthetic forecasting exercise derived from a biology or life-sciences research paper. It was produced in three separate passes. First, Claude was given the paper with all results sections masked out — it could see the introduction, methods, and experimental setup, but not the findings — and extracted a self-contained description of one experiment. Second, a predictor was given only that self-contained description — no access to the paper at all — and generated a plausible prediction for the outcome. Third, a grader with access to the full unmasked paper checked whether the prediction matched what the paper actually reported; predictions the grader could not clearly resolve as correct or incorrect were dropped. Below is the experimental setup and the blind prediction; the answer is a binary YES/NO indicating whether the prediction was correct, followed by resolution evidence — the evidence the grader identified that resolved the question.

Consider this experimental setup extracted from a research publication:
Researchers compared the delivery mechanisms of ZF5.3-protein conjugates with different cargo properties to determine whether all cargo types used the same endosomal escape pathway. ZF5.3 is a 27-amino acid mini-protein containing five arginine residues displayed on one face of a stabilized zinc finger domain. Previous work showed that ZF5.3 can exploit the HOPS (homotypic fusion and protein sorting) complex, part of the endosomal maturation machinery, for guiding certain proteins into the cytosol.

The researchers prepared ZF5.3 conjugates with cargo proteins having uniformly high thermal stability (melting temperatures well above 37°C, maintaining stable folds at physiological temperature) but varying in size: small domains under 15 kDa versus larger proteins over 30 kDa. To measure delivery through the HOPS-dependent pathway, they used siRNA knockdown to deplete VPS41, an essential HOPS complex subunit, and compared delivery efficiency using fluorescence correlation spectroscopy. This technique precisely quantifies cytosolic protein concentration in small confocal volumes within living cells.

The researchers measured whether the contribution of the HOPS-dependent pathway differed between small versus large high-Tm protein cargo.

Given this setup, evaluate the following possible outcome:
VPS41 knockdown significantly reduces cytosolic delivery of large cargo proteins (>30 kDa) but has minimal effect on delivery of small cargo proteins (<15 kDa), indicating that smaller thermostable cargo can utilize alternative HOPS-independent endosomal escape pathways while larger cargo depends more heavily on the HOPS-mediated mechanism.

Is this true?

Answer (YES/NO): NO